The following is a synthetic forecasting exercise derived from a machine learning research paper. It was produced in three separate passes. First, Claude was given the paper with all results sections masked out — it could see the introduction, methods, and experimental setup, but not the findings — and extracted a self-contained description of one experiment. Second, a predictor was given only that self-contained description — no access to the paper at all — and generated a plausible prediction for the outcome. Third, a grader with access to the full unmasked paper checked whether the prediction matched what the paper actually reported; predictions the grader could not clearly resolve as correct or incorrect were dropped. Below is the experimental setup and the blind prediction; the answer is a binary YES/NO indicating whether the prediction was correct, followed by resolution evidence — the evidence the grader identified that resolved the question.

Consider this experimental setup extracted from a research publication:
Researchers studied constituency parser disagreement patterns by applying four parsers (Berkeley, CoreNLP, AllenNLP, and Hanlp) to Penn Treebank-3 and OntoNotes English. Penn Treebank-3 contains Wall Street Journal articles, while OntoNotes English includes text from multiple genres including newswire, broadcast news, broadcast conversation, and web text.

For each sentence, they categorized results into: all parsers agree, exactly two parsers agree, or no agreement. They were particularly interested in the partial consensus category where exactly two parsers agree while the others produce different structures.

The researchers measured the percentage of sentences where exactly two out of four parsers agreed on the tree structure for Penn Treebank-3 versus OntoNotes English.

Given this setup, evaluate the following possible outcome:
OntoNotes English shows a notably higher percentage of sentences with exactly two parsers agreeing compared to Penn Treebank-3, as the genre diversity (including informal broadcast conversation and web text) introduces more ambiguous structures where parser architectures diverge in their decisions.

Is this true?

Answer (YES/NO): YES